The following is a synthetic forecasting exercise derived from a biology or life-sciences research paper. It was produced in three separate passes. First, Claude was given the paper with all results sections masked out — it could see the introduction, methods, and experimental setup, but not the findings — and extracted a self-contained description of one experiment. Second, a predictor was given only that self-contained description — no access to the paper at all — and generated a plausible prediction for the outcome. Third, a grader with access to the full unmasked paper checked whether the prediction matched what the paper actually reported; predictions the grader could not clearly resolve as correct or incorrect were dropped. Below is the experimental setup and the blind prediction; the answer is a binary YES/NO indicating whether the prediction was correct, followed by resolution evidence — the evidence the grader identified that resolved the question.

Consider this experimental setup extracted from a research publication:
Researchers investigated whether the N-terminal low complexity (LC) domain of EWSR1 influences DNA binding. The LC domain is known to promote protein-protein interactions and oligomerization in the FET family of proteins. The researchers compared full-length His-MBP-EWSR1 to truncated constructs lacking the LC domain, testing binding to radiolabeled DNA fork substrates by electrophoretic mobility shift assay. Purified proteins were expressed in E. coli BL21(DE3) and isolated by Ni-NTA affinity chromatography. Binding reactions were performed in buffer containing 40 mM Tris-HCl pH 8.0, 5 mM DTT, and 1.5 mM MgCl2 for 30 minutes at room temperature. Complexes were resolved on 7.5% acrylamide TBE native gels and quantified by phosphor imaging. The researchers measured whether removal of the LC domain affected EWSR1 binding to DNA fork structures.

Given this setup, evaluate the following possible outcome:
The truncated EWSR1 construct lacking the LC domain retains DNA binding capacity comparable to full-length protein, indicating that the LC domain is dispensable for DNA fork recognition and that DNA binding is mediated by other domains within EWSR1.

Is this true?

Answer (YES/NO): NO